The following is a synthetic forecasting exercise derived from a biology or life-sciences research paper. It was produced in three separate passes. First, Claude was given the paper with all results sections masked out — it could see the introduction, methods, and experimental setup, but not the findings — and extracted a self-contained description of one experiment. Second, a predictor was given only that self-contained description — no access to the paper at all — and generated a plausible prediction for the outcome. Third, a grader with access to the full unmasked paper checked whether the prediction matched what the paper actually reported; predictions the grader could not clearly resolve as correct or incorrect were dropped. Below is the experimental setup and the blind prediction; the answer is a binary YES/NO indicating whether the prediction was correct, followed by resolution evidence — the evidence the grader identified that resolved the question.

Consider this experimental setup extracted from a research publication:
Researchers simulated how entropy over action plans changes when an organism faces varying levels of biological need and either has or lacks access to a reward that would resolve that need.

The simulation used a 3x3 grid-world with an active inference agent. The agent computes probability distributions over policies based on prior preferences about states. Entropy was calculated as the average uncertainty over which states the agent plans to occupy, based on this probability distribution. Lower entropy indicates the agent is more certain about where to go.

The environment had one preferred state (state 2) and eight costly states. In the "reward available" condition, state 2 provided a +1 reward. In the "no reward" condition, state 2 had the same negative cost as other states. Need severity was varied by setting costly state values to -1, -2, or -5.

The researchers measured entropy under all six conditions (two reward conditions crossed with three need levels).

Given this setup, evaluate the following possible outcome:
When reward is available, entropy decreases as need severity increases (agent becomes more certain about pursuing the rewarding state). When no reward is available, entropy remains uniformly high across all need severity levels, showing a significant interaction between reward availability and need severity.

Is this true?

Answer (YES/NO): YES